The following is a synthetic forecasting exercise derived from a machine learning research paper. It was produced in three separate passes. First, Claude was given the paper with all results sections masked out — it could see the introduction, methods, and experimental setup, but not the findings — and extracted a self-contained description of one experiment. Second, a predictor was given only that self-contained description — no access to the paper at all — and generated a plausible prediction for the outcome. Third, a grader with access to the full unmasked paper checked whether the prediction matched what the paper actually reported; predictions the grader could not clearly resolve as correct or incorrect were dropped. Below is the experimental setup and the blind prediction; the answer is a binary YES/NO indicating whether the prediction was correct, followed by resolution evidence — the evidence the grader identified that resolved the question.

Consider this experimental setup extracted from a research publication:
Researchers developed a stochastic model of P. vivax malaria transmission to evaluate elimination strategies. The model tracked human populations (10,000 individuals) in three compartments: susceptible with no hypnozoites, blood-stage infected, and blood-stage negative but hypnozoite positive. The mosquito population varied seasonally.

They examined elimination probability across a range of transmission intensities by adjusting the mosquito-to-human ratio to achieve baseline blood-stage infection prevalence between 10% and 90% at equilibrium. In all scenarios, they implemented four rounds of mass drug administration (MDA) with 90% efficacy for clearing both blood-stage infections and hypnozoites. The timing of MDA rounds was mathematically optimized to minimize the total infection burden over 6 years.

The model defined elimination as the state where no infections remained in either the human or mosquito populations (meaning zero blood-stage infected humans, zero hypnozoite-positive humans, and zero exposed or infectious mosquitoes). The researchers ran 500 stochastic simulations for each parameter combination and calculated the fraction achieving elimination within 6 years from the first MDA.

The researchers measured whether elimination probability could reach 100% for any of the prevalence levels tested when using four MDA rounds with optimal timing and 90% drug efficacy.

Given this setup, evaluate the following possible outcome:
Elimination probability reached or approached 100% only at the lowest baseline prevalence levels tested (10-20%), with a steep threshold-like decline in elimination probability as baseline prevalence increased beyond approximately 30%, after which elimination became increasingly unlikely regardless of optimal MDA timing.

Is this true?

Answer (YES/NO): NO